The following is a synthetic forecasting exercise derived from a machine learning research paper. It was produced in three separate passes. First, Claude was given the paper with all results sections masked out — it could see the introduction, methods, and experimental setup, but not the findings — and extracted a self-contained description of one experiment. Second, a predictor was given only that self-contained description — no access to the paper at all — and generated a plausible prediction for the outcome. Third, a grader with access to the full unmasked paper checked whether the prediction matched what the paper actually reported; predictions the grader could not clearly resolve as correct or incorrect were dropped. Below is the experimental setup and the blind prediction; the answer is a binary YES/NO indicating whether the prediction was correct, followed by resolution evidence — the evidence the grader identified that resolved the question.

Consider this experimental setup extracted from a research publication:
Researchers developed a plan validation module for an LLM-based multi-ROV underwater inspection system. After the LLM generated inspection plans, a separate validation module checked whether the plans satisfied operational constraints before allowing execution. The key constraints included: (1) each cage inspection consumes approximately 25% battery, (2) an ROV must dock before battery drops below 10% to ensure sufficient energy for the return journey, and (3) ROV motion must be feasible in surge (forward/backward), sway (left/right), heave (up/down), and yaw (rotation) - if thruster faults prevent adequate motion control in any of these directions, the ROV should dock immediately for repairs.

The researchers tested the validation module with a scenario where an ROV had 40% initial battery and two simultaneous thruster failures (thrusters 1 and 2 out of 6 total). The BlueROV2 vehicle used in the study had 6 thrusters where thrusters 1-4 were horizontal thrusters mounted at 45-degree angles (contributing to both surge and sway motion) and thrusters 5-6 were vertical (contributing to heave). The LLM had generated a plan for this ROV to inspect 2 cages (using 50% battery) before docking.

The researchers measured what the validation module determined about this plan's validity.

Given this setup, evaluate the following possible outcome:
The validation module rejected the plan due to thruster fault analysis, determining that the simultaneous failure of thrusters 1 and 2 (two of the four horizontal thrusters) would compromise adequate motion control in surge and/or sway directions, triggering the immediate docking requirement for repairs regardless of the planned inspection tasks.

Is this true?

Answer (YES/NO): NO